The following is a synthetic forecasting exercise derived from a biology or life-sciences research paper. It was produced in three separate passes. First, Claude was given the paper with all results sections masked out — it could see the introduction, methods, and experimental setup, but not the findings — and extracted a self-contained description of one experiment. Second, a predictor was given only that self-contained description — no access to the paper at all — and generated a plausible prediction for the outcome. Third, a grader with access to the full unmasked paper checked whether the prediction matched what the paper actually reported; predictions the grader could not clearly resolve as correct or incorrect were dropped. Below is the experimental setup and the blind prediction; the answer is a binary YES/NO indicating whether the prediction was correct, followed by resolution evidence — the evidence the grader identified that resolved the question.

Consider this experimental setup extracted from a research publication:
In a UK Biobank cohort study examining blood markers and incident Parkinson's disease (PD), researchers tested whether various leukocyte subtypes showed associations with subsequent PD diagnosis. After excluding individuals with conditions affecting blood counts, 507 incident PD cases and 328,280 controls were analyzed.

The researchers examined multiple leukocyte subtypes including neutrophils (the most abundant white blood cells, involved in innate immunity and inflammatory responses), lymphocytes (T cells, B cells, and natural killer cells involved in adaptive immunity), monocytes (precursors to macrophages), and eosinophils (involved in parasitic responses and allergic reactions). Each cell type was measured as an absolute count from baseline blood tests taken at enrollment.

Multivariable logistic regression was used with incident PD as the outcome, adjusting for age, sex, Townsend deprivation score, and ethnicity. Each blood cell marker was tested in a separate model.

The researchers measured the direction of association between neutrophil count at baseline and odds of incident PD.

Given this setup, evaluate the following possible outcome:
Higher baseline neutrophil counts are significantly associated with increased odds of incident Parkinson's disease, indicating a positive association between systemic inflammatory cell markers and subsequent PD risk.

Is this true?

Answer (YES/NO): NO